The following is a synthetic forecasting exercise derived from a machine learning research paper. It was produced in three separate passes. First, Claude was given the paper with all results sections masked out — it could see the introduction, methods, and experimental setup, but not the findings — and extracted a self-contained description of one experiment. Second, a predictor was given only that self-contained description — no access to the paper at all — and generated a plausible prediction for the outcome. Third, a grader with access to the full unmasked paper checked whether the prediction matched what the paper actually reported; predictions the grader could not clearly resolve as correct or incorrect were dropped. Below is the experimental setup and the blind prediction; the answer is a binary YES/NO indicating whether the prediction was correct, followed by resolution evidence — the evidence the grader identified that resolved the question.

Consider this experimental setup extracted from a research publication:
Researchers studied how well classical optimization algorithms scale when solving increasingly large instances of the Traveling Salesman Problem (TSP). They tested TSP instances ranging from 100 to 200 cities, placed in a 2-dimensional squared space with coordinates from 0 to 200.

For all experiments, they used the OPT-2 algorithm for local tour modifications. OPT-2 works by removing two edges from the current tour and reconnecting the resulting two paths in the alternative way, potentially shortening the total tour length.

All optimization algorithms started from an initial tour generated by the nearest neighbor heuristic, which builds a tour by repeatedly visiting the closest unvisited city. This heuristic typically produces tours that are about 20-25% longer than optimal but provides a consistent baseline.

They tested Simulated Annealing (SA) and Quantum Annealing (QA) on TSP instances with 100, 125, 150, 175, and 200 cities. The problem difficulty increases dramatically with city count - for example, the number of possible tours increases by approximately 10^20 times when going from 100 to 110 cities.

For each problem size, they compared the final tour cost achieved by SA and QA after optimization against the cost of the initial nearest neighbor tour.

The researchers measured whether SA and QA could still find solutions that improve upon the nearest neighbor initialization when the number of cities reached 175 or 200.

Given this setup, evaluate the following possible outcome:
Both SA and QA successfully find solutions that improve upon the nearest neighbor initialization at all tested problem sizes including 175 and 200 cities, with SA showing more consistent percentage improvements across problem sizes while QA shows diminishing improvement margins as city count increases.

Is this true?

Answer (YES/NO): NO